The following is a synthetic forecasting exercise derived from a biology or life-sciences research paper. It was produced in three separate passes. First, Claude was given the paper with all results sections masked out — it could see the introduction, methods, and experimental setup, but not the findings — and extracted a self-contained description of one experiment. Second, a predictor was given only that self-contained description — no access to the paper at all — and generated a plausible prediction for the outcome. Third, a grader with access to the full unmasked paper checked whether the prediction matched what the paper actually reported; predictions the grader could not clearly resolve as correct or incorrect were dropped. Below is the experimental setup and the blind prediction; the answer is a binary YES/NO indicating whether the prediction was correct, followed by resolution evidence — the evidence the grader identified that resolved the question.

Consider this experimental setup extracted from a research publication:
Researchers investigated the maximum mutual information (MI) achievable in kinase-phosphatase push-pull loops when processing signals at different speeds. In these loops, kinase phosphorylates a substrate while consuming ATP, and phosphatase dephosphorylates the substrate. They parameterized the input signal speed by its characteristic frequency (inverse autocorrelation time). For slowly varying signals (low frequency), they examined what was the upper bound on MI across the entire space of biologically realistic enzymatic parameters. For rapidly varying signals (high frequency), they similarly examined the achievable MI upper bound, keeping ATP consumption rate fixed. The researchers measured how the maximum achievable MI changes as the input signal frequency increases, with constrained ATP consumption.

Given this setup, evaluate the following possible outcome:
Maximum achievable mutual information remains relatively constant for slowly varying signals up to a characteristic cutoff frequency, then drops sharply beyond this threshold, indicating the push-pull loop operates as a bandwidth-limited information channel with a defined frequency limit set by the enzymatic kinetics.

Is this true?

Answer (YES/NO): NO